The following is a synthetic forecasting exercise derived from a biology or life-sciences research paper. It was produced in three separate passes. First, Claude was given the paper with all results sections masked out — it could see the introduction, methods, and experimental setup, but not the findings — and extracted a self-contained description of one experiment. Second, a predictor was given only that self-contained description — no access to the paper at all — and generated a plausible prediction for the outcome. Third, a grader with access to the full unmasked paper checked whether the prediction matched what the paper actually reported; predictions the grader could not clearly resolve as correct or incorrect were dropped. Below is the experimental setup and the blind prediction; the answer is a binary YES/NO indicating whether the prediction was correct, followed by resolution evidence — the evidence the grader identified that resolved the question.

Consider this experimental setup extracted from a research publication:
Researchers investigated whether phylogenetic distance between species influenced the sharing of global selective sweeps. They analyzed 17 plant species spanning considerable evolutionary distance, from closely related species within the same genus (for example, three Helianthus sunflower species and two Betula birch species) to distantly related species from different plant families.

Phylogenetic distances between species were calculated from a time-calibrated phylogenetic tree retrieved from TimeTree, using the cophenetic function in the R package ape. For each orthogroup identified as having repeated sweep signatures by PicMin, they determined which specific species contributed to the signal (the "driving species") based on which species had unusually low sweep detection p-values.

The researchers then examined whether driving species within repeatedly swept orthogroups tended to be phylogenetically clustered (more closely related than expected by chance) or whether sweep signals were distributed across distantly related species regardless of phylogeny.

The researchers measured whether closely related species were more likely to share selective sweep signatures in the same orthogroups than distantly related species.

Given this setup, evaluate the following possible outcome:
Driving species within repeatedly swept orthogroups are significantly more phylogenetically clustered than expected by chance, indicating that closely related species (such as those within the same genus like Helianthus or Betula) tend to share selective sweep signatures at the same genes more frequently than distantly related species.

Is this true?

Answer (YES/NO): NO